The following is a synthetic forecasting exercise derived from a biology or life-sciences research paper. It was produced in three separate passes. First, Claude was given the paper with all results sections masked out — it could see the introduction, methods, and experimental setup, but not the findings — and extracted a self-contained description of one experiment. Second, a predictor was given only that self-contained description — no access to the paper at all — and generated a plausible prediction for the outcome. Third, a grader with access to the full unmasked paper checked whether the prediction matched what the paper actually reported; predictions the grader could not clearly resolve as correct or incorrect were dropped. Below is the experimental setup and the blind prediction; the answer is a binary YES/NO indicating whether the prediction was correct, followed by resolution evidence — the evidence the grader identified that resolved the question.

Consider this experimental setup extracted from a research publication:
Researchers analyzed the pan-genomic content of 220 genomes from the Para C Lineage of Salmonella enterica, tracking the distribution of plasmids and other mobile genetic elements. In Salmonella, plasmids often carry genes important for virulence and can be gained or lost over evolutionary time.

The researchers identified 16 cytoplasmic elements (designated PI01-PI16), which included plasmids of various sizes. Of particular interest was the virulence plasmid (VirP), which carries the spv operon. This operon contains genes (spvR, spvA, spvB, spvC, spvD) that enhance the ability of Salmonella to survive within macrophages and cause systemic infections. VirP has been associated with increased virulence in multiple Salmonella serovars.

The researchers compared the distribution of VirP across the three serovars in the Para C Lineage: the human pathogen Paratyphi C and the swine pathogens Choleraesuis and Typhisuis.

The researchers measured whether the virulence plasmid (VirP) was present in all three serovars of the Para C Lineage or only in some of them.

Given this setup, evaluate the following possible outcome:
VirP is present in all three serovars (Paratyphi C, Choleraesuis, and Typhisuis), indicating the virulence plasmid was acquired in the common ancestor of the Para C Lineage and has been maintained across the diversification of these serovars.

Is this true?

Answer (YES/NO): NO